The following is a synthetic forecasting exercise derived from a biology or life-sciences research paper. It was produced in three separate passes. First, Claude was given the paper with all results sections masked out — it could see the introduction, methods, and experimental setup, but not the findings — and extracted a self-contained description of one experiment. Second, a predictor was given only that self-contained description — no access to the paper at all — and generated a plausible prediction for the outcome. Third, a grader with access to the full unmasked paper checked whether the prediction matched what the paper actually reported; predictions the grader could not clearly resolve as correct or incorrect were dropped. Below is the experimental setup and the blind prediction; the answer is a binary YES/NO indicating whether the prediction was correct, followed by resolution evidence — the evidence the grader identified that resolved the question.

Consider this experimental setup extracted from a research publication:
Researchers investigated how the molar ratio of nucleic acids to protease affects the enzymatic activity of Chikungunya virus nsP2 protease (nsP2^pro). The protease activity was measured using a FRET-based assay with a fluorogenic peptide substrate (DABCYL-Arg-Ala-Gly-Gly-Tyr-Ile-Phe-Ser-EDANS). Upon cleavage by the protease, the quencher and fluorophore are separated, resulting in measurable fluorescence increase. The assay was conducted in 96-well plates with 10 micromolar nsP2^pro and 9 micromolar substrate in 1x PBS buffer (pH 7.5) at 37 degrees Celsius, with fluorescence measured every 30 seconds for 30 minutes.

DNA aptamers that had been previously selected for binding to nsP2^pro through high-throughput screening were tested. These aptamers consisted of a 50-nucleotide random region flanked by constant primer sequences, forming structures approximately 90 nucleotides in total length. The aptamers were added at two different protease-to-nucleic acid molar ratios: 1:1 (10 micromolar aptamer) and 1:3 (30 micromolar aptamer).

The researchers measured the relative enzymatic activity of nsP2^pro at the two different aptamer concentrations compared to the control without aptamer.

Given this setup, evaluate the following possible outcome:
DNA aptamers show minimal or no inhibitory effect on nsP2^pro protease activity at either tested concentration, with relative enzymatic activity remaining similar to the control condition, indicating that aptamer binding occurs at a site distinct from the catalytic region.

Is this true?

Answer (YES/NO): NO